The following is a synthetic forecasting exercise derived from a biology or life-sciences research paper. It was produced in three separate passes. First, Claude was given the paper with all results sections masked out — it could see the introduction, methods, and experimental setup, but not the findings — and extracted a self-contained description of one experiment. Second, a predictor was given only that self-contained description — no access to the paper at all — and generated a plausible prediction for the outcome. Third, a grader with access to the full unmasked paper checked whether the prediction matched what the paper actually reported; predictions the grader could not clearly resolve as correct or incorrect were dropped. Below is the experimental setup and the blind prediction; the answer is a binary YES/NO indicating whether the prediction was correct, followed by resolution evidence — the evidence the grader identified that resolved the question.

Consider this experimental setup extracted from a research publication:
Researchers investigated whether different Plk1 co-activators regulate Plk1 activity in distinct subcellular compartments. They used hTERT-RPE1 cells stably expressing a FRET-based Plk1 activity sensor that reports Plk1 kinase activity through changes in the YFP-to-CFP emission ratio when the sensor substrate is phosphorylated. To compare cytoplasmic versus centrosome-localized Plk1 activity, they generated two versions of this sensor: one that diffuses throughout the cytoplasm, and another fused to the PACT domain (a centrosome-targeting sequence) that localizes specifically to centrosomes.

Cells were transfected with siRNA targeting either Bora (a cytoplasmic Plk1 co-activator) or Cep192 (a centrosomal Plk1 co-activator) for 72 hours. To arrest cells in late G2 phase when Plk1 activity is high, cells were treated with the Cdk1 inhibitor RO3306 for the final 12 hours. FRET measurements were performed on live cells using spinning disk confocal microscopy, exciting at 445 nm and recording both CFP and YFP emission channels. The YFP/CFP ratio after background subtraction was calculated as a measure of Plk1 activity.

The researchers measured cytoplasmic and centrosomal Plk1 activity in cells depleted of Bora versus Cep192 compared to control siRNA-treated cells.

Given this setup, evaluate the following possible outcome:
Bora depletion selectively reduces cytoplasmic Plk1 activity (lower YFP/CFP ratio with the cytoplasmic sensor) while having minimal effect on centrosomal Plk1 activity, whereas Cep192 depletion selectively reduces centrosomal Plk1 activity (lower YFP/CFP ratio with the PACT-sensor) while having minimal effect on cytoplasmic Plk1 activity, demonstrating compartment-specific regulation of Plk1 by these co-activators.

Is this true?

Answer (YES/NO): NO